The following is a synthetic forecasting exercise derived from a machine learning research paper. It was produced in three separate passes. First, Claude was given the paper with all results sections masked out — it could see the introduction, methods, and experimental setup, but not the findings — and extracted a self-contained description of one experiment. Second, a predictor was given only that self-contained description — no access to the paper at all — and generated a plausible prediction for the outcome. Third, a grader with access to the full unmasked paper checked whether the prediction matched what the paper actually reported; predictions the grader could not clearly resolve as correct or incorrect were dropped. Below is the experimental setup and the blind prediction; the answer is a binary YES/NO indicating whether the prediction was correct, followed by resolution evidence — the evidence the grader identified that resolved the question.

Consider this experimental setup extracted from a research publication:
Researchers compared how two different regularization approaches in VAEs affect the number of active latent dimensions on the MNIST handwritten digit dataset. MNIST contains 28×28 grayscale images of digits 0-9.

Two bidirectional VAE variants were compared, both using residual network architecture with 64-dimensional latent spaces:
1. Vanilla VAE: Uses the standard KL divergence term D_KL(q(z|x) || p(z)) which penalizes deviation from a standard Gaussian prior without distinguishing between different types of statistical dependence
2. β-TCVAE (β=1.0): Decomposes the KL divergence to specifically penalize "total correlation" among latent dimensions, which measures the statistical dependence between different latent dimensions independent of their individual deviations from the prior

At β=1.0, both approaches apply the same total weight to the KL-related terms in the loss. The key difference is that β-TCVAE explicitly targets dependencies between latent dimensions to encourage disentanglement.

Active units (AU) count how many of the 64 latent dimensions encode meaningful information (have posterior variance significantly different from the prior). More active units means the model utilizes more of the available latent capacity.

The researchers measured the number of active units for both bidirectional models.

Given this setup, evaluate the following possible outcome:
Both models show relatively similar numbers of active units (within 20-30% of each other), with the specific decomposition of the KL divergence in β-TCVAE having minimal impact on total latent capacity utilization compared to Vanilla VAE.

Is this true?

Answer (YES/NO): YES